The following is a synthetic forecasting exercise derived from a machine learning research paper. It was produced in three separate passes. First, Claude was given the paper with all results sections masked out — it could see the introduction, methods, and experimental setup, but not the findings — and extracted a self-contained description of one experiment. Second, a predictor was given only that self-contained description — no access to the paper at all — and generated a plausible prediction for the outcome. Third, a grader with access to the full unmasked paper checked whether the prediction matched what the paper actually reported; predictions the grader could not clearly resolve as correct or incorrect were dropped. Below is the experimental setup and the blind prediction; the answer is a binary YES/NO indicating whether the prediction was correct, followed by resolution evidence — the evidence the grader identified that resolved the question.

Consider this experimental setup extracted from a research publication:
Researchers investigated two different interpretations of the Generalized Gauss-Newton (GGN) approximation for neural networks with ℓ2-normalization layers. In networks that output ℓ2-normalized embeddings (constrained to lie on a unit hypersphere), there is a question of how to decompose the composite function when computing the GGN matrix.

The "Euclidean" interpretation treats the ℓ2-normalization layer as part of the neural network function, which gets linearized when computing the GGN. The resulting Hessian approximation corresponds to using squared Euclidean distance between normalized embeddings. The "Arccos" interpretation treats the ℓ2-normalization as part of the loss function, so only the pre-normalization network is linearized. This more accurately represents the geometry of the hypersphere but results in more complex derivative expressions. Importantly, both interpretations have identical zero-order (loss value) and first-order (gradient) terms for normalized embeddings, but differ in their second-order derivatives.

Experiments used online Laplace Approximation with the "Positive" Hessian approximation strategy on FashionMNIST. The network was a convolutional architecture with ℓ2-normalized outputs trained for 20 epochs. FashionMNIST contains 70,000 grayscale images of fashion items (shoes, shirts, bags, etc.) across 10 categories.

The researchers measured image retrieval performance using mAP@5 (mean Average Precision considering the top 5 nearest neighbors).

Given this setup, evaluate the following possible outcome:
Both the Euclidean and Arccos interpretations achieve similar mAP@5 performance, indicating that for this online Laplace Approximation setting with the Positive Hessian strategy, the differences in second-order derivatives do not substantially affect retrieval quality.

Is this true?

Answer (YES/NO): YES